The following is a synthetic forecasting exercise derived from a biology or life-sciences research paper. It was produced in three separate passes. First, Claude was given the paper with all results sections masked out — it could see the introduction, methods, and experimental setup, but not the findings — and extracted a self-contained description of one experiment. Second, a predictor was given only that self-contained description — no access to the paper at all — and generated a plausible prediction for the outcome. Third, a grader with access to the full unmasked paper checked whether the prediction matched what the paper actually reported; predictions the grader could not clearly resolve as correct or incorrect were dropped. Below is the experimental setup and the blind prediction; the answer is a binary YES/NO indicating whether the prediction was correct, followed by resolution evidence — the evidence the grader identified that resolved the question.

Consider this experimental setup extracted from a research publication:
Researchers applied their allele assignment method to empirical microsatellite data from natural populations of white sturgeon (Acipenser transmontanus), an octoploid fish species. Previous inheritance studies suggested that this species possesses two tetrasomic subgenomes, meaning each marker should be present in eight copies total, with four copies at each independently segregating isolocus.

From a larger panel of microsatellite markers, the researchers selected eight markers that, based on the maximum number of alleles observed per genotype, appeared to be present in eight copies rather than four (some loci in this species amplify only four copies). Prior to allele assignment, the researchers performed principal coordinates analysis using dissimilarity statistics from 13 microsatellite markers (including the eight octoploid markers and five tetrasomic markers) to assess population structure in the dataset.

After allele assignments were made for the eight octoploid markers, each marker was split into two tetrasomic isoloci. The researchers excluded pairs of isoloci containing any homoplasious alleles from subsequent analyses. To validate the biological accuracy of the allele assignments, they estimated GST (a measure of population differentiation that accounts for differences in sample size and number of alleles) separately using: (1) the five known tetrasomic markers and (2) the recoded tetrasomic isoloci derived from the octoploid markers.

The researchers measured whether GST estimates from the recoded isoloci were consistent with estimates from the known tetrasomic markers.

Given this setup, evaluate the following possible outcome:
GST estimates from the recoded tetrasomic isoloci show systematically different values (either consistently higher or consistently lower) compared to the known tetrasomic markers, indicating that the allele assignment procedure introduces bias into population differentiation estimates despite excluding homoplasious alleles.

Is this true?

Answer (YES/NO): NO